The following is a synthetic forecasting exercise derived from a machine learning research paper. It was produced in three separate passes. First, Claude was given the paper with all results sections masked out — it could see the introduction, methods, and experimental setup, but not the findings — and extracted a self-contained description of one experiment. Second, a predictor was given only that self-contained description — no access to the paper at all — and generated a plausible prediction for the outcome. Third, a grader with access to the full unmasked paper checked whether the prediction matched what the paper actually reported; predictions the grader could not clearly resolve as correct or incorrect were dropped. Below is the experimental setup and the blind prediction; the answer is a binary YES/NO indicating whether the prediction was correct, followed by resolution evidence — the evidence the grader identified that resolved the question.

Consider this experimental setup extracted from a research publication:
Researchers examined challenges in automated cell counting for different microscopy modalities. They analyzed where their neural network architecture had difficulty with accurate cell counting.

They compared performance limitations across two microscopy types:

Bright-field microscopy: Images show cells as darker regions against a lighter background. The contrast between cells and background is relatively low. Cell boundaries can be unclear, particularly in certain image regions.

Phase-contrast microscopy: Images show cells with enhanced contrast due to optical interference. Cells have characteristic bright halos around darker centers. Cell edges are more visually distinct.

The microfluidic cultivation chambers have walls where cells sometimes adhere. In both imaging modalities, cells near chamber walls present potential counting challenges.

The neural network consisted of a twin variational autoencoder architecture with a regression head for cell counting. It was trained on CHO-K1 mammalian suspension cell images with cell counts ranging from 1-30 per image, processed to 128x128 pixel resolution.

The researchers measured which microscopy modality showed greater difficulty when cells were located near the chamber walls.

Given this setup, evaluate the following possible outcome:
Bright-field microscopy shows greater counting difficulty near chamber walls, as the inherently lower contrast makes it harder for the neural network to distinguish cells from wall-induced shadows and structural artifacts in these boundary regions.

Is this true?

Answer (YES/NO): YES